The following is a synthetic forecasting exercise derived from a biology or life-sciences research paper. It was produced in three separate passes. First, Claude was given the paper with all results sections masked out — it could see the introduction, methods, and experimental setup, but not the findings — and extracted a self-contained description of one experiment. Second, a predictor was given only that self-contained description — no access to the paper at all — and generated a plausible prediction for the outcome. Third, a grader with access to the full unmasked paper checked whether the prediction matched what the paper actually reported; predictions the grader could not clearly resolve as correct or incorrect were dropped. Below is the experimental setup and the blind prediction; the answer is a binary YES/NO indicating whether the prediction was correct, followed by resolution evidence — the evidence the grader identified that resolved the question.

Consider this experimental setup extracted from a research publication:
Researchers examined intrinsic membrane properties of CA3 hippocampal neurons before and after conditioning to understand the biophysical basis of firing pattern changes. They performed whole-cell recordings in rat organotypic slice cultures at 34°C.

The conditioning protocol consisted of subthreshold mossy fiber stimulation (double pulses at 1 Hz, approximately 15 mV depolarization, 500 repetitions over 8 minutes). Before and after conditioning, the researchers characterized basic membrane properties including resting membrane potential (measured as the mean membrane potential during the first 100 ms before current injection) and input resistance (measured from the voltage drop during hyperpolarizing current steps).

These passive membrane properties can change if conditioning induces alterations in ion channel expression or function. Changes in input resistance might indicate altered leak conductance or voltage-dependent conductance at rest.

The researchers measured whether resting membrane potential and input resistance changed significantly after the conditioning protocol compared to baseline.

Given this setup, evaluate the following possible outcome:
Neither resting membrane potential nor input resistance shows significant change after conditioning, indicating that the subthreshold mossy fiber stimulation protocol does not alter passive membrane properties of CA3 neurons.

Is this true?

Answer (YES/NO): NO